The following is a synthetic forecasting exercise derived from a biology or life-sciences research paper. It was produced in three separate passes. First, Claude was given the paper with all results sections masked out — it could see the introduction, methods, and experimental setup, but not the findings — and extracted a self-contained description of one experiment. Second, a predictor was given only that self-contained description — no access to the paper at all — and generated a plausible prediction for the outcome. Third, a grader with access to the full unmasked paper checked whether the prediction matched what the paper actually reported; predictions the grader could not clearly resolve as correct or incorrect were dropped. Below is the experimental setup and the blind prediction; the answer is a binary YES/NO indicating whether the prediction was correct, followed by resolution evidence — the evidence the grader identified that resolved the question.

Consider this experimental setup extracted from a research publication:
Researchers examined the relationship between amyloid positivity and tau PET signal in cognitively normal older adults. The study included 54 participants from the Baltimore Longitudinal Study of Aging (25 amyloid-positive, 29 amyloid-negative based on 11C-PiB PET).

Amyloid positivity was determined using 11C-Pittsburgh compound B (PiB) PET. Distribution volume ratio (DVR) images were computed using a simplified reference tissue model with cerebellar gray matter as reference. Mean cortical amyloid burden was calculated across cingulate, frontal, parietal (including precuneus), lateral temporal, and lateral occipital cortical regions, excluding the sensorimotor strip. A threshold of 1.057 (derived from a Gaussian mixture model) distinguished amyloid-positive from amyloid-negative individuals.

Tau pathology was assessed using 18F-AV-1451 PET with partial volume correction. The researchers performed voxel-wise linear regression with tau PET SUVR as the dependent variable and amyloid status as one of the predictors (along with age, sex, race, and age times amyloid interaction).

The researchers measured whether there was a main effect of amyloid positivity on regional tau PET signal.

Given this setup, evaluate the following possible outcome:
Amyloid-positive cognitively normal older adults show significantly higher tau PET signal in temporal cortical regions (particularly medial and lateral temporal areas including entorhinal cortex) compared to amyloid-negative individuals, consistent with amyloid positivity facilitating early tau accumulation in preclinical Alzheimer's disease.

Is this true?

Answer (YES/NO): NO